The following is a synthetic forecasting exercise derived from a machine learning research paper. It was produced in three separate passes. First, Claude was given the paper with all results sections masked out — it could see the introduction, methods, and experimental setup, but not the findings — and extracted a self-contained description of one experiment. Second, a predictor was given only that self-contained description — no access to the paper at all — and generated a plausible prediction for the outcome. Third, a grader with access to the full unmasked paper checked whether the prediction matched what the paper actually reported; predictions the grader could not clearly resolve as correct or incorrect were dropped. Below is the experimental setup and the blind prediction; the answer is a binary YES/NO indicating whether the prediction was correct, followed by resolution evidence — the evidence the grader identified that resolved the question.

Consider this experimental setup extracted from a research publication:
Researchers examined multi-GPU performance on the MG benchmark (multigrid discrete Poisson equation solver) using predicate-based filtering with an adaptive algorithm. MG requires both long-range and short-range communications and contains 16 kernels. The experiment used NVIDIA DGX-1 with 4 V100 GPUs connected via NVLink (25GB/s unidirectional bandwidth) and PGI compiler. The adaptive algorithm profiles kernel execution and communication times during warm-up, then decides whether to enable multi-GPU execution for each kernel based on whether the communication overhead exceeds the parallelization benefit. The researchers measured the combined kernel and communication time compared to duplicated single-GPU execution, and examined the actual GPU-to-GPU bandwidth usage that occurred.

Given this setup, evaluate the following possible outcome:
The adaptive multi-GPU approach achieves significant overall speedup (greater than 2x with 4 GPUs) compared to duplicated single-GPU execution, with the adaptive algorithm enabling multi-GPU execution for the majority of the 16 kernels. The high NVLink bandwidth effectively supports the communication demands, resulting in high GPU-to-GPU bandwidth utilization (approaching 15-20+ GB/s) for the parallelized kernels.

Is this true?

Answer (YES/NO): NO